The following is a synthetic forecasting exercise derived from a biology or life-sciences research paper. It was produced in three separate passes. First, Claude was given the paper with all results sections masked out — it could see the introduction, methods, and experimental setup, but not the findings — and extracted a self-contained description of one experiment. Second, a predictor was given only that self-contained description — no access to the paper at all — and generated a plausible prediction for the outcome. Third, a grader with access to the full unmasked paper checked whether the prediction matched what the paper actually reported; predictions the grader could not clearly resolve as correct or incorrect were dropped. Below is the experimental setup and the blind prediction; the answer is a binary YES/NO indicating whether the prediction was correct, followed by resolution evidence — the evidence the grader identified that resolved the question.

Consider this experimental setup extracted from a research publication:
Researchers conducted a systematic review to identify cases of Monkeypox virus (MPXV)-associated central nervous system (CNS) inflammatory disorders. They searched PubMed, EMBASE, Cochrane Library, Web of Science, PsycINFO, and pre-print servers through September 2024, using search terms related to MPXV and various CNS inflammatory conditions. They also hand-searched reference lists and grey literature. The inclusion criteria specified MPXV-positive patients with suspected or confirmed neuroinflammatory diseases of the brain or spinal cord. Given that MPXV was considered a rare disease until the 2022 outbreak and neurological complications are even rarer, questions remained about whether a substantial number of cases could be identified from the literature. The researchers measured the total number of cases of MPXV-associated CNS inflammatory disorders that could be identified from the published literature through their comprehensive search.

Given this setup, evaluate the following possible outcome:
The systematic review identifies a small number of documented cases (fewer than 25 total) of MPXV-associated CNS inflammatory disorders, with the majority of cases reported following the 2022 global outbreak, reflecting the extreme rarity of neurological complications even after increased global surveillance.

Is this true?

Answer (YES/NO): YES